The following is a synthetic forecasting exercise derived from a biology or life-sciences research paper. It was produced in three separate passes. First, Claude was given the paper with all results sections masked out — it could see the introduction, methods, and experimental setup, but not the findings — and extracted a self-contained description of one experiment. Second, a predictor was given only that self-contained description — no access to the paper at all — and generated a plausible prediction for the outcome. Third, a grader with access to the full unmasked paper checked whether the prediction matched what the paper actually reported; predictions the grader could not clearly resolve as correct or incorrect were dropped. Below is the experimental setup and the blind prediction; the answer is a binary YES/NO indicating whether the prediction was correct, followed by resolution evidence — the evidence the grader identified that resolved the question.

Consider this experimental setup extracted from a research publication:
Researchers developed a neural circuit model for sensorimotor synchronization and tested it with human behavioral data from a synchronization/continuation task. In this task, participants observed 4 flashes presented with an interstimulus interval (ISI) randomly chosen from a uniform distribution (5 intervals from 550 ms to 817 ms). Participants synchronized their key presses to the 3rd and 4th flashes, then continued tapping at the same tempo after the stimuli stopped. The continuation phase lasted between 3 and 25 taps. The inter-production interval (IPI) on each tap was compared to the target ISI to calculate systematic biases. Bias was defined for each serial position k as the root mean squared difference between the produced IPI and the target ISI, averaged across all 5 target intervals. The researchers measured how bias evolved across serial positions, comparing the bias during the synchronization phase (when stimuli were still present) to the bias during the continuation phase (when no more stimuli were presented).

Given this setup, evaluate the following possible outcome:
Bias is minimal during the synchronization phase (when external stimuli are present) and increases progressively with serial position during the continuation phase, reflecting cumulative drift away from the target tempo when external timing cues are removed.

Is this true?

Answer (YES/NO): NO